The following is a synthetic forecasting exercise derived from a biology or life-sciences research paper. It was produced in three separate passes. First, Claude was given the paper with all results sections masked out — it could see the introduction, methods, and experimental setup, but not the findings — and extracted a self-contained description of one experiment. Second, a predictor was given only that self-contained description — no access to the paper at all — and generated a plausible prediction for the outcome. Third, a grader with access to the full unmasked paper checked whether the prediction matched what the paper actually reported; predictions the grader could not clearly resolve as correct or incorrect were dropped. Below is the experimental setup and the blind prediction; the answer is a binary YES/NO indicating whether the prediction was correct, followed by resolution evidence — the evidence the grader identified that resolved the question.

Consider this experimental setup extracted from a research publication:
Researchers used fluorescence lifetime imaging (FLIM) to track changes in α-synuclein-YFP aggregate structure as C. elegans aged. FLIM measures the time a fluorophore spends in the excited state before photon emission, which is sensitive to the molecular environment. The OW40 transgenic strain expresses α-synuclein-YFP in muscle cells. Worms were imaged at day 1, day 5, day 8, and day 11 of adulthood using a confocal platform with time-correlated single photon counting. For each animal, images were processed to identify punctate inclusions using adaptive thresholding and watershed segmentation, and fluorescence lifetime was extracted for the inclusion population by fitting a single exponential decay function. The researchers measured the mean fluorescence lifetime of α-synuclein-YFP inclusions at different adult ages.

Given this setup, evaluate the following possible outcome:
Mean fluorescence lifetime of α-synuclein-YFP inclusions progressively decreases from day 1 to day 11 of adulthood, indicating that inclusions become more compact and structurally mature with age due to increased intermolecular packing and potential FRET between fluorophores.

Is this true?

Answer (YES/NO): NO